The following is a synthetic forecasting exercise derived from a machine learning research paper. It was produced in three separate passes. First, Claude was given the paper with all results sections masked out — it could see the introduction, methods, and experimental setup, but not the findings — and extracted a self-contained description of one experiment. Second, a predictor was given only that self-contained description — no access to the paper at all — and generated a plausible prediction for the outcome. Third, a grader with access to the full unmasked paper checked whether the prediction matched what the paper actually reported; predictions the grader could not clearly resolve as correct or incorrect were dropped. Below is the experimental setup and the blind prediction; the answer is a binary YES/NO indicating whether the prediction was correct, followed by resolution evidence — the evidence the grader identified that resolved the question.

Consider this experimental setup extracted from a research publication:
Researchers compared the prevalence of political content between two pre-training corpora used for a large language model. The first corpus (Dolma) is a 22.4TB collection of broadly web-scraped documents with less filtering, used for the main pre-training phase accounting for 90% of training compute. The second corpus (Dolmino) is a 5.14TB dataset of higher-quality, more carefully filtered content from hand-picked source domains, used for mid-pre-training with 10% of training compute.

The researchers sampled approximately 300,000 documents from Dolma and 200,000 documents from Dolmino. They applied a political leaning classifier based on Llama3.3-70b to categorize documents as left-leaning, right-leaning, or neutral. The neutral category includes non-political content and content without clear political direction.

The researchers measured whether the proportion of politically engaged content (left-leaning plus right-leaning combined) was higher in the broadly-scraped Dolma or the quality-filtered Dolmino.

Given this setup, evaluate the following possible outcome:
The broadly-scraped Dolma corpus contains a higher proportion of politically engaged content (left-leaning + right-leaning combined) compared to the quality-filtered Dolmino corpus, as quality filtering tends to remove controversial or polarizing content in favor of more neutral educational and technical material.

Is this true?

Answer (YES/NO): NO